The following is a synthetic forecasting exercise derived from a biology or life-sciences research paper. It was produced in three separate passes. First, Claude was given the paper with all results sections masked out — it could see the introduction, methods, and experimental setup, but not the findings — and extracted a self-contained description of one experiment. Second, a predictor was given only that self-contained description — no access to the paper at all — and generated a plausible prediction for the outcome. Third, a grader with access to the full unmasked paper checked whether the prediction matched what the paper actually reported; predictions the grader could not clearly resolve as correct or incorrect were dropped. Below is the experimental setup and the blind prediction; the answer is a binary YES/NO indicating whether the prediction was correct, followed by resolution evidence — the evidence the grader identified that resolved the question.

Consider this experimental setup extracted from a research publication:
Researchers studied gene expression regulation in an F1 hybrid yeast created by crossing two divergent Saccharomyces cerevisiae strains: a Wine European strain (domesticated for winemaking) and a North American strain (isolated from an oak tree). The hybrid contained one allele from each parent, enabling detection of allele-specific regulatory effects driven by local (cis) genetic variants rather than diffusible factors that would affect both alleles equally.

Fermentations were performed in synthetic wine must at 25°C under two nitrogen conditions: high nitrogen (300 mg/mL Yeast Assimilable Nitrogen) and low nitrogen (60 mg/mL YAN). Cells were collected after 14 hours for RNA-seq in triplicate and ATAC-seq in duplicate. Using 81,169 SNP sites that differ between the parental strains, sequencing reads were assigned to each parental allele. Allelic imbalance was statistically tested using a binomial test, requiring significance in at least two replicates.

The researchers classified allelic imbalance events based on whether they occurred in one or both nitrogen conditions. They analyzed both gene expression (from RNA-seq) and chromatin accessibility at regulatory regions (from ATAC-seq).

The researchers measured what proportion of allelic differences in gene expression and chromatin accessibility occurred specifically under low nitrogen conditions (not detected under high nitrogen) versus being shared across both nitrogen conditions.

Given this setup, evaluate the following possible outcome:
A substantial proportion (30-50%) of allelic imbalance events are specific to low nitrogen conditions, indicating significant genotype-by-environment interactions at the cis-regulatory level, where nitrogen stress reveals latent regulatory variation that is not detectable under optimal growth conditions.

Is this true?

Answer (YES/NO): YES